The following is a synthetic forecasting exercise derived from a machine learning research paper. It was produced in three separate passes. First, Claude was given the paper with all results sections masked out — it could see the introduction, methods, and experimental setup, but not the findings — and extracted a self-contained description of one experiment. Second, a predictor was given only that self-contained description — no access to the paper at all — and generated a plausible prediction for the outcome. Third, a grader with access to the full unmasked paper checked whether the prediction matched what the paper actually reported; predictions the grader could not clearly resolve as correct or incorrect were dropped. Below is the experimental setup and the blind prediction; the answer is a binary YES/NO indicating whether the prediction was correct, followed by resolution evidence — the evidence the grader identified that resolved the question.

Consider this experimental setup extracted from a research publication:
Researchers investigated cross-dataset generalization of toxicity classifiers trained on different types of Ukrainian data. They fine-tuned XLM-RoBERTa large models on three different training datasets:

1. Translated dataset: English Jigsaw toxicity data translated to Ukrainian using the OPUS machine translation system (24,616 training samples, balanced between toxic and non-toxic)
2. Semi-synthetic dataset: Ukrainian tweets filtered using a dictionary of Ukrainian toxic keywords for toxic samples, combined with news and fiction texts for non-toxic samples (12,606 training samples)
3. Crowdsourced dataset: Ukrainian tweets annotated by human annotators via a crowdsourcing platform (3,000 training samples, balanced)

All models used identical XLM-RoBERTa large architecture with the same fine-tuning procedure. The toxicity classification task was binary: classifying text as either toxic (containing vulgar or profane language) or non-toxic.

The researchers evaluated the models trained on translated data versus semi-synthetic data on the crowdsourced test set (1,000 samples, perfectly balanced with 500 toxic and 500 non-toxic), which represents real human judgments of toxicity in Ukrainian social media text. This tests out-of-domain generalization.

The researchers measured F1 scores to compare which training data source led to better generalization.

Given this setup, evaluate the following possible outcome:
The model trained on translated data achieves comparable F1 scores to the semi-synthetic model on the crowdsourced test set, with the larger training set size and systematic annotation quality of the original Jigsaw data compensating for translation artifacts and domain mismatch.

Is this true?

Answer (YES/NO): NO